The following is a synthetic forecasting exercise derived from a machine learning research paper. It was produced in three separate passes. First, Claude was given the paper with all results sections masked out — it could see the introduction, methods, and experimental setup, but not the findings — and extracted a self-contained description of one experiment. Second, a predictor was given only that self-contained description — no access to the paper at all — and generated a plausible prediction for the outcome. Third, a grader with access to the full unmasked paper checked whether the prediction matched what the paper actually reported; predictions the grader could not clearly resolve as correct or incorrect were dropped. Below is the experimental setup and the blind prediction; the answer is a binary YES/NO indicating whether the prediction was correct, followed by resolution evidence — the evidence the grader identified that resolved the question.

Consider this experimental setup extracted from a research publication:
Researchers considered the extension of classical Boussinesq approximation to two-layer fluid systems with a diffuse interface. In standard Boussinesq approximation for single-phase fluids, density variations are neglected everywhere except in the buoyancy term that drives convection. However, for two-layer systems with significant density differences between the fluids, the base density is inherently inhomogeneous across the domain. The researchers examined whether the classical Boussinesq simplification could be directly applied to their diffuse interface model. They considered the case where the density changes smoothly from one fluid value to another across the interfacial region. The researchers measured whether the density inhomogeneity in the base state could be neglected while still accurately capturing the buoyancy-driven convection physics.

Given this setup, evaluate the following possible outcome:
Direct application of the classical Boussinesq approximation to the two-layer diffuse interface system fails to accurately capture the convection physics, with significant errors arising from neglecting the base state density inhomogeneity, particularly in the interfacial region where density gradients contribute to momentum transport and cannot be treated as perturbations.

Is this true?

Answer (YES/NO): YES